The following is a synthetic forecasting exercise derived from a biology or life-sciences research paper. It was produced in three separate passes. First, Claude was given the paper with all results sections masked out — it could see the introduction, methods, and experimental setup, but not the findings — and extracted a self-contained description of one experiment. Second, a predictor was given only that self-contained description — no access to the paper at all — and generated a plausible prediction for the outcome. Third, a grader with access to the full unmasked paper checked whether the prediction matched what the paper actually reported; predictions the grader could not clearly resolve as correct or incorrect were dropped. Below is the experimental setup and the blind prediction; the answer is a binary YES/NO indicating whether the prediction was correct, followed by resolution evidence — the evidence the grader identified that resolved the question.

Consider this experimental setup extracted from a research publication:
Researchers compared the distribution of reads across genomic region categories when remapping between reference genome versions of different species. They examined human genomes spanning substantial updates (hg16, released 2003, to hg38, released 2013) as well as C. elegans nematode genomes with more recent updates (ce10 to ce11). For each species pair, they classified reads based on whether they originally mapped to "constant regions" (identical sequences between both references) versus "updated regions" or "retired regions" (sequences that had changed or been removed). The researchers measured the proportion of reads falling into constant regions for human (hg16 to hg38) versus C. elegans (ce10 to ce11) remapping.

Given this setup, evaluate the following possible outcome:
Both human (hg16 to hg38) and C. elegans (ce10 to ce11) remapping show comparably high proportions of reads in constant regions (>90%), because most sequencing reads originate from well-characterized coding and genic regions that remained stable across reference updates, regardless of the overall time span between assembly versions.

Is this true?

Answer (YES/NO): NO